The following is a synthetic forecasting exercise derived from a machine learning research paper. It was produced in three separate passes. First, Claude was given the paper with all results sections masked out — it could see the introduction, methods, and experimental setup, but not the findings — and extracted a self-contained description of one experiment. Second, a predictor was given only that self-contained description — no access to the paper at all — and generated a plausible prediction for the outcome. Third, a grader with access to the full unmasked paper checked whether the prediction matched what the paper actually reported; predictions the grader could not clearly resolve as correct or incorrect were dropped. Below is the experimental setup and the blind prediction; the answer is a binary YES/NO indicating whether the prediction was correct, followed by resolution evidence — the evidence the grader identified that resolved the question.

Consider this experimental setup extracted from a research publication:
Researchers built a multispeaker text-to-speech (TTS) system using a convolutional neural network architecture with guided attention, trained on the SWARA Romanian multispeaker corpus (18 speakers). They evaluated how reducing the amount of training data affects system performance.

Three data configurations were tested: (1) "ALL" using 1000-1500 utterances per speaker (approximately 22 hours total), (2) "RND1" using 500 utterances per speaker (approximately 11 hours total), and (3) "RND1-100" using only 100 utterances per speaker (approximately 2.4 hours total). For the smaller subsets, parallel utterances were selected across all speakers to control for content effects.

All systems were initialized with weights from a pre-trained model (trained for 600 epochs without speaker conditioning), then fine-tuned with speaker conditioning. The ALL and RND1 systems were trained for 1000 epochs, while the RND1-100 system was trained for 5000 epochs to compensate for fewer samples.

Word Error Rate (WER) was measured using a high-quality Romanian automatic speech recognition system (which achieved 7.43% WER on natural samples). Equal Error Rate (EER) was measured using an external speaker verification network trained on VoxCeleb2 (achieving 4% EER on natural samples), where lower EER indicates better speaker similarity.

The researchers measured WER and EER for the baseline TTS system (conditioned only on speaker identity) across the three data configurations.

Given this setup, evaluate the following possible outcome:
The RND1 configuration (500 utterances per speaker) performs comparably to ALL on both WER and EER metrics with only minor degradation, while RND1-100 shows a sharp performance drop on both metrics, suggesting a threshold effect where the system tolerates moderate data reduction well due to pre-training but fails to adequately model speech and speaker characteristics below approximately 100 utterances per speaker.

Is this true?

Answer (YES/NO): NO